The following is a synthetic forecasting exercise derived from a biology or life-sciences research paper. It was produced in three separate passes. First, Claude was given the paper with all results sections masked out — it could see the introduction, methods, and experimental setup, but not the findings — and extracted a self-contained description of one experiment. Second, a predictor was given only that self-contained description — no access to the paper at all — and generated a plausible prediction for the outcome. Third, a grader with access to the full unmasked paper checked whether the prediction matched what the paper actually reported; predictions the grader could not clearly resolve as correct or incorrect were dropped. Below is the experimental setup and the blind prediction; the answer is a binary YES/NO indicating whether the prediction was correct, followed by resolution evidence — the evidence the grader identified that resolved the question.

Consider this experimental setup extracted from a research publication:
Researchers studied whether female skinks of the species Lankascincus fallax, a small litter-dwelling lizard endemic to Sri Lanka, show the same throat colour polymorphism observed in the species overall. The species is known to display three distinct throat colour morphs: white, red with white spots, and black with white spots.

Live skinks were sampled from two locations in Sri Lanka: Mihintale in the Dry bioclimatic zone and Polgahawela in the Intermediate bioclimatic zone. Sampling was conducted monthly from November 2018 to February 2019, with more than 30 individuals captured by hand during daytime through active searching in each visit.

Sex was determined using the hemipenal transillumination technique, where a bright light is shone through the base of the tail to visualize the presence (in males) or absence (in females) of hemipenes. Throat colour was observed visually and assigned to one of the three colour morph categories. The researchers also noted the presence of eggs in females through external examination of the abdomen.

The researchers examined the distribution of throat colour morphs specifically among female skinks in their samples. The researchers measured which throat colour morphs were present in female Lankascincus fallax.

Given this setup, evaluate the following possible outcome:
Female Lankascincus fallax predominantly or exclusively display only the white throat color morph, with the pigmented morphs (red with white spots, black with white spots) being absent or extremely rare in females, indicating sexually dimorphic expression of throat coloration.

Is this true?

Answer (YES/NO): YES